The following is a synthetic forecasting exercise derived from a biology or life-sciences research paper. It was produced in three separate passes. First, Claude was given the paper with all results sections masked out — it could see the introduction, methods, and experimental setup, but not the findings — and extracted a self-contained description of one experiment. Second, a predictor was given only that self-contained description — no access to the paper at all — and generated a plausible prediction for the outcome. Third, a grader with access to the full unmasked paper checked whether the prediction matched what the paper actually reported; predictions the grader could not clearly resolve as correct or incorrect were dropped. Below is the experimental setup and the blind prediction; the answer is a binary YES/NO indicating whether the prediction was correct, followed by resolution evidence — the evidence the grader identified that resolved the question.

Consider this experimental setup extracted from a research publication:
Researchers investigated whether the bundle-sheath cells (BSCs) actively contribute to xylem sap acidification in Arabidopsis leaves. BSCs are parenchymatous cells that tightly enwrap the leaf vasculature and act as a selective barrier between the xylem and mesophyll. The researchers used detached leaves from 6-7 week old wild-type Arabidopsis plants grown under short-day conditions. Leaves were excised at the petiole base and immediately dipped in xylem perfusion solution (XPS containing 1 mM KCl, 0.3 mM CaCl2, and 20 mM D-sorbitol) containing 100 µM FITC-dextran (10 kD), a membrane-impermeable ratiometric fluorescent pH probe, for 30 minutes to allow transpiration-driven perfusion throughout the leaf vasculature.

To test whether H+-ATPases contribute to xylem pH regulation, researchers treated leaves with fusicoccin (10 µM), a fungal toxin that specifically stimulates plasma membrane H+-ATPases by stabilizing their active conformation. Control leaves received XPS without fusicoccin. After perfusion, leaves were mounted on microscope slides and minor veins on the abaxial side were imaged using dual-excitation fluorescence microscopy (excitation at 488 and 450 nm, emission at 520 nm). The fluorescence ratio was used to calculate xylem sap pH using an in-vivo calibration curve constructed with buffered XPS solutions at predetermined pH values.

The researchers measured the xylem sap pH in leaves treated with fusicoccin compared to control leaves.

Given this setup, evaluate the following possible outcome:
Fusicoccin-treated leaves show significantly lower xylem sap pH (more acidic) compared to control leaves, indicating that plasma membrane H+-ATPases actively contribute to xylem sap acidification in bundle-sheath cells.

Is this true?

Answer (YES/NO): YES